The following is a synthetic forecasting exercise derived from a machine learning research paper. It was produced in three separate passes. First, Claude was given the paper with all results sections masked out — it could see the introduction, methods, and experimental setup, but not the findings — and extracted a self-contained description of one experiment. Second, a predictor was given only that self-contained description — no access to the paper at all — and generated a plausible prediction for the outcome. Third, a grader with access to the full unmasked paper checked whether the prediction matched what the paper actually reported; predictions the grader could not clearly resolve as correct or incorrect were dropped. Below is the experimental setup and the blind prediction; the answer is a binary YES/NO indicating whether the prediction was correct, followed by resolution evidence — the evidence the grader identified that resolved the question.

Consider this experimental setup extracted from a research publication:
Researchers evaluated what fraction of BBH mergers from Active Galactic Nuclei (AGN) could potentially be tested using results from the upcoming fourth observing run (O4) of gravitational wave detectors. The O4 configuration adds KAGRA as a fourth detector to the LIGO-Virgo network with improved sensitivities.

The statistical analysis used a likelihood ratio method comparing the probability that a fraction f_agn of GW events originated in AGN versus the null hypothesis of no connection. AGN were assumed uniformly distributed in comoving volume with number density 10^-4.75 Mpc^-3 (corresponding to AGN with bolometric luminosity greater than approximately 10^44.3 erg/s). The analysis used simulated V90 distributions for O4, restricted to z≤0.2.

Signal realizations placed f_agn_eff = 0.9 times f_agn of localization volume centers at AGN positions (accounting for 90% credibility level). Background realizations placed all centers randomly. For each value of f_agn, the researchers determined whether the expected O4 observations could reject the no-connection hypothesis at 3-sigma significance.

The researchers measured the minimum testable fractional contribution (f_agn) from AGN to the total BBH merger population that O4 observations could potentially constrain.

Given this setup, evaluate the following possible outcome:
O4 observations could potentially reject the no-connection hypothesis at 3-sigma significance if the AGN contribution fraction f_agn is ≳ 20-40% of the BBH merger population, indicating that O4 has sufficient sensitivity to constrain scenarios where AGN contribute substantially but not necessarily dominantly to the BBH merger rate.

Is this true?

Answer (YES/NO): NO